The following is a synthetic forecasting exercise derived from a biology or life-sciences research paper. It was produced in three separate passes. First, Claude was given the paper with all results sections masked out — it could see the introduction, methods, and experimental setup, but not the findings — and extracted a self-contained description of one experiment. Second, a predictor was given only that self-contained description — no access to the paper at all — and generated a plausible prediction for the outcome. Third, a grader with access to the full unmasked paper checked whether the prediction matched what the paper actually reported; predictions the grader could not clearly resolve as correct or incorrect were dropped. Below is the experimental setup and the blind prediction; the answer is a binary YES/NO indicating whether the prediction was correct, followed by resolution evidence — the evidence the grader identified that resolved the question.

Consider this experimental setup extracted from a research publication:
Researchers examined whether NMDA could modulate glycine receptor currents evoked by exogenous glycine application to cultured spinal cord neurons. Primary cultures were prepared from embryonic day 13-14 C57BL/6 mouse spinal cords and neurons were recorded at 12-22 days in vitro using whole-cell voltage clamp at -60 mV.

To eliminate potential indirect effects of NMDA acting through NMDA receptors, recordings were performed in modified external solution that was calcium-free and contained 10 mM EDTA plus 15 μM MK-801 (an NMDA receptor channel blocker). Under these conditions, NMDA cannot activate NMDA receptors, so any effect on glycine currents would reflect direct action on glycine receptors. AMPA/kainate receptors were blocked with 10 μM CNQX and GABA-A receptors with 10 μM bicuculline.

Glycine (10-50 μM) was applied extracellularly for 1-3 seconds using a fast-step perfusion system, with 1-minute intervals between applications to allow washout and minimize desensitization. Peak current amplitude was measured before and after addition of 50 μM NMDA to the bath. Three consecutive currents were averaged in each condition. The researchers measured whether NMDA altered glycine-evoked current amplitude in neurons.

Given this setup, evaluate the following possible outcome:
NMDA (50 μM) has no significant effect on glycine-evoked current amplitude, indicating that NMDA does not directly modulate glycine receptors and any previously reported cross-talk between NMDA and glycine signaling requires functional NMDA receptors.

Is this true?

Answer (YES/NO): YES